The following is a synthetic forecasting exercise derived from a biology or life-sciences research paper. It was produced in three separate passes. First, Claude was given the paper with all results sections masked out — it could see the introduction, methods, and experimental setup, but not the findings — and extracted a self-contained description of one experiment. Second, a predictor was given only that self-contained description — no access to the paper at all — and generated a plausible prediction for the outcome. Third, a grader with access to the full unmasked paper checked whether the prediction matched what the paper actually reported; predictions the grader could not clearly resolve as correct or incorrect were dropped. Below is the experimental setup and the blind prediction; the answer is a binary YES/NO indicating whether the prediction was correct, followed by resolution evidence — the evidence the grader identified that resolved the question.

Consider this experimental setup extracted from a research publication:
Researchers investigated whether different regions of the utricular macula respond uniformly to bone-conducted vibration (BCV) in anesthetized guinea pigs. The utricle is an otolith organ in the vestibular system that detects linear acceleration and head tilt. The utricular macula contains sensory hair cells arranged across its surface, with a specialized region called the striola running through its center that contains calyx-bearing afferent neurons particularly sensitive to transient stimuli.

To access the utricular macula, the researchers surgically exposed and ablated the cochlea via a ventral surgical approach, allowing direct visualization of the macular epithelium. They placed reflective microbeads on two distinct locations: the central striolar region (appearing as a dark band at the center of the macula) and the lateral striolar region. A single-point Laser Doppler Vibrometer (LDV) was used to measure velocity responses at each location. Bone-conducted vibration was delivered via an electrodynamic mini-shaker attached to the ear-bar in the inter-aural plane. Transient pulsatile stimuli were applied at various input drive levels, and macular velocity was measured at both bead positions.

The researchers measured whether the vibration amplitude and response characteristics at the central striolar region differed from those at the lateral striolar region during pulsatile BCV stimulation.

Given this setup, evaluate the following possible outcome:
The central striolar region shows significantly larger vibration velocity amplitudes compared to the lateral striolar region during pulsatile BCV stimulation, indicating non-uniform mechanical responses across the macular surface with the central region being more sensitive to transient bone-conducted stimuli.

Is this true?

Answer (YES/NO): NO